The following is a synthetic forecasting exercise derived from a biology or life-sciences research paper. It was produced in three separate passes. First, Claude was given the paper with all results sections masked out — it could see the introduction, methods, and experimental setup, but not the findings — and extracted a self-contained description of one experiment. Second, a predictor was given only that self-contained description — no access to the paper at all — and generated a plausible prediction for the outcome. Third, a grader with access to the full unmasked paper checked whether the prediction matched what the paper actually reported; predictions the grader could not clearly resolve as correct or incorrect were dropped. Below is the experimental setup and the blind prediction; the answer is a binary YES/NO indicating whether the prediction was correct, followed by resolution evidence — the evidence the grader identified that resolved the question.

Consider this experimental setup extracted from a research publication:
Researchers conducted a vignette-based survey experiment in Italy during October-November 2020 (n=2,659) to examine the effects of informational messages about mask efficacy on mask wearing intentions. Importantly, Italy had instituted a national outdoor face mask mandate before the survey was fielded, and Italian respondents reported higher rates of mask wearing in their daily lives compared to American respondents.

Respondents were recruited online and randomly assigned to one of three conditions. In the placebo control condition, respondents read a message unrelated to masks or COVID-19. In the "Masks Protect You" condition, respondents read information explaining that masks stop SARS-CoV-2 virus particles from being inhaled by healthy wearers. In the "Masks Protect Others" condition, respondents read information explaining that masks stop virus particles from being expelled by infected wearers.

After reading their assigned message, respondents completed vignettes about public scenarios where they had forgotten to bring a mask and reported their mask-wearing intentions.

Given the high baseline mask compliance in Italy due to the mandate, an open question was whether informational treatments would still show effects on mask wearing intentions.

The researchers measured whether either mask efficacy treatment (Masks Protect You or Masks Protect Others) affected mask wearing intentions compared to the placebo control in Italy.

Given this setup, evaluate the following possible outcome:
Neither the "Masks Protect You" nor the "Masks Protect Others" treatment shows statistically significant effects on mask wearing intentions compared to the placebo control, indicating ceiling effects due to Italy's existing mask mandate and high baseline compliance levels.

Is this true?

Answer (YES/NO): YES